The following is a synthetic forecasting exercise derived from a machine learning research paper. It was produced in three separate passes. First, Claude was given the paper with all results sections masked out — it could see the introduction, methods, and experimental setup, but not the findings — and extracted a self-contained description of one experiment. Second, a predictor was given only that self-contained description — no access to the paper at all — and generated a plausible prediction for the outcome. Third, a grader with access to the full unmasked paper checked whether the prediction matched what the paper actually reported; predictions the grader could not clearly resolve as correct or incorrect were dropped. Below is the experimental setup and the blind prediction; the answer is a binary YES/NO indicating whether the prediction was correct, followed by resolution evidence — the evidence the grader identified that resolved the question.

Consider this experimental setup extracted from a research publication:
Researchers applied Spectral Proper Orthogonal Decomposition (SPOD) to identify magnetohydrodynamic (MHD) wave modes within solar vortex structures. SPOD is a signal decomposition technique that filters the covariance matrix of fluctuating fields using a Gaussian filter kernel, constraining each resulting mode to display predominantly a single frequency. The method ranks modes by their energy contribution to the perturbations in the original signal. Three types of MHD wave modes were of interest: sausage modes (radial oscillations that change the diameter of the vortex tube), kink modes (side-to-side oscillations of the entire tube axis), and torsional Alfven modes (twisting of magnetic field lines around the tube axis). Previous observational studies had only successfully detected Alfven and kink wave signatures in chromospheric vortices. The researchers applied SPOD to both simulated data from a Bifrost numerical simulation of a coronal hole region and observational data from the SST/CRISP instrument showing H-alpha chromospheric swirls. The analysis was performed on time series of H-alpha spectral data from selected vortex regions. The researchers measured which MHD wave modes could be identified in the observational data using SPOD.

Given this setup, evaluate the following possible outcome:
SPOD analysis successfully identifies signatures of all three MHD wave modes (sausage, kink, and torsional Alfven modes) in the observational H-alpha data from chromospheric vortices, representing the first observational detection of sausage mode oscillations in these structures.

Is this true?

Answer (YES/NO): NO